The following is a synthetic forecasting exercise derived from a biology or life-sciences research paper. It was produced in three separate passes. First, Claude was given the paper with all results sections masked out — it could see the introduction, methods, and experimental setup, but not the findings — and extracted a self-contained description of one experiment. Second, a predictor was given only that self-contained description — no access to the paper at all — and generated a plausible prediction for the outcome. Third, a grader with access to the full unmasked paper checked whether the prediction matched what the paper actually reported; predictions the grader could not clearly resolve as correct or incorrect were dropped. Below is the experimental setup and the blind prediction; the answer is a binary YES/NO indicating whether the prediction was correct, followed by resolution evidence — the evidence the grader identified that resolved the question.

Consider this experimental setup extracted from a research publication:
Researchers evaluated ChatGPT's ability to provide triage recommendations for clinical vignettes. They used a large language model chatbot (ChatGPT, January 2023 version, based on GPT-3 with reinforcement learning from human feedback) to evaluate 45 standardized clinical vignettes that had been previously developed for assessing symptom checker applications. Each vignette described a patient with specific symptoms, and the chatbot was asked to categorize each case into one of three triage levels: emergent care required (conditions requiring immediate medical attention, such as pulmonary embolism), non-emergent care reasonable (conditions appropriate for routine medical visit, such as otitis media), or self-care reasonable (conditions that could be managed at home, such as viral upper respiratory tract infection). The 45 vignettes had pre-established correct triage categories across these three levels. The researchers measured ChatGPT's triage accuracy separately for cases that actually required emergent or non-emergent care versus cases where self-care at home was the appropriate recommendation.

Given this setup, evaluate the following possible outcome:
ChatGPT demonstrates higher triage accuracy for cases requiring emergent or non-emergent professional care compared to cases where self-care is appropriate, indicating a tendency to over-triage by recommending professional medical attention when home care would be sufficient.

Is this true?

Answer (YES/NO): YES